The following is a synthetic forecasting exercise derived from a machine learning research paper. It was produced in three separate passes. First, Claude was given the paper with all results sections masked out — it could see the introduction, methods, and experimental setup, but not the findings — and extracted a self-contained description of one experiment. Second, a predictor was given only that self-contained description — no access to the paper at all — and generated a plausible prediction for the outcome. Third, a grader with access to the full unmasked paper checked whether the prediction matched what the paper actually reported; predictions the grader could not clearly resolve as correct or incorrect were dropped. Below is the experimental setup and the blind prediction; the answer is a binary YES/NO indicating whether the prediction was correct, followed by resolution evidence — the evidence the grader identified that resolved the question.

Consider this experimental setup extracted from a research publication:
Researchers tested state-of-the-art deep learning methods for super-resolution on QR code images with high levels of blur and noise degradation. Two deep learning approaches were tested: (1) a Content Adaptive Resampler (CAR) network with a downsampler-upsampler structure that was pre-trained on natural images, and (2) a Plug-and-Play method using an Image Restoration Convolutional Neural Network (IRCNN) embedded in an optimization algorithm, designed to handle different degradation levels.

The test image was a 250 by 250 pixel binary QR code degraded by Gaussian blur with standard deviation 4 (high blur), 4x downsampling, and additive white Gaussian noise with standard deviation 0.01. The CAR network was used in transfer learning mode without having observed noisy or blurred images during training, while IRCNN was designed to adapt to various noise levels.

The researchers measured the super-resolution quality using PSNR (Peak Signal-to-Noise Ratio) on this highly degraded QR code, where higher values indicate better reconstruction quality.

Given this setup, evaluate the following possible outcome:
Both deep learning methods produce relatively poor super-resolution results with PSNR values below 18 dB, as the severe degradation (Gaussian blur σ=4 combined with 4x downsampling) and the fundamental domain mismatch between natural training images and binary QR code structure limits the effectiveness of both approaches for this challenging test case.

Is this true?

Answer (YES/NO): YES